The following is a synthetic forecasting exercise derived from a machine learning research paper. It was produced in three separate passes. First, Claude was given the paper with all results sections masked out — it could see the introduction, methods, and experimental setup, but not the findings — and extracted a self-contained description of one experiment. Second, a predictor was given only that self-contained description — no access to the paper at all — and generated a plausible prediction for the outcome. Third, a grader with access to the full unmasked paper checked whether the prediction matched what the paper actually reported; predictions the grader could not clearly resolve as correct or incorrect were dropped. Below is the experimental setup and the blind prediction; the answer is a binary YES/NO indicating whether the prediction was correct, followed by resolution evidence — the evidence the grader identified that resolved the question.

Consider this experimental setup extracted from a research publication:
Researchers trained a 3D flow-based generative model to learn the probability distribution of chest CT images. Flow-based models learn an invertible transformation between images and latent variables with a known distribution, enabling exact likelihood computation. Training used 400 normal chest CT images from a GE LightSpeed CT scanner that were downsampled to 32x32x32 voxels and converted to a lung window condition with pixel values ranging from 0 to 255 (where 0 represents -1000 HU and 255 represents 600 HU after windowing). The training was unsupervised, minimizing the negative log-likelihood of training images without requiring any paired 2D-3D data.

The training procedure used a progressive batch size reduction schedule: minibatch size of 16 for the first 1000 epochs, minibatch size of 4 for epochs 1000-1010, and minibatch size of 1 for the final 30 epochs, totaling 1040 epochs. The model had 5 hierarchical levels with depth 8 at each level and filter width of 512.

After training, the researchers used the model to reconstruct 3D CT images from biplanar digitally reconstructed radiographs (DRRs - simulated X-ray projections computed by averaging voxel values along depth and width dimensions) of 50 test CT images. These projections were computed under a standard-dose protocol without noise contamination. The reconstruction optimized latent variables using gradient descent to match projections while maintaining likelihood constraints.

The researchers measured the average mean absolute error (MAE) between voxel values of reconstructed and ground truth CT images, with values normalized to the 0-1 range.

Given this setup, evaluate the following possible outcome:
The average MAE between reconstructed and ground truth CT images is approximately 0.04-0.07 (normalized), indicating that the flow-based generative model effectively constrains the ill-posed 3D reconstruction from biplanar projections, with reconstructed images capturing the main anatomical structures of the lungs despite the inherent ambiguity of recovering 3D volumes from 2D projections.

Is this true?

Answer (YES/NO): NO